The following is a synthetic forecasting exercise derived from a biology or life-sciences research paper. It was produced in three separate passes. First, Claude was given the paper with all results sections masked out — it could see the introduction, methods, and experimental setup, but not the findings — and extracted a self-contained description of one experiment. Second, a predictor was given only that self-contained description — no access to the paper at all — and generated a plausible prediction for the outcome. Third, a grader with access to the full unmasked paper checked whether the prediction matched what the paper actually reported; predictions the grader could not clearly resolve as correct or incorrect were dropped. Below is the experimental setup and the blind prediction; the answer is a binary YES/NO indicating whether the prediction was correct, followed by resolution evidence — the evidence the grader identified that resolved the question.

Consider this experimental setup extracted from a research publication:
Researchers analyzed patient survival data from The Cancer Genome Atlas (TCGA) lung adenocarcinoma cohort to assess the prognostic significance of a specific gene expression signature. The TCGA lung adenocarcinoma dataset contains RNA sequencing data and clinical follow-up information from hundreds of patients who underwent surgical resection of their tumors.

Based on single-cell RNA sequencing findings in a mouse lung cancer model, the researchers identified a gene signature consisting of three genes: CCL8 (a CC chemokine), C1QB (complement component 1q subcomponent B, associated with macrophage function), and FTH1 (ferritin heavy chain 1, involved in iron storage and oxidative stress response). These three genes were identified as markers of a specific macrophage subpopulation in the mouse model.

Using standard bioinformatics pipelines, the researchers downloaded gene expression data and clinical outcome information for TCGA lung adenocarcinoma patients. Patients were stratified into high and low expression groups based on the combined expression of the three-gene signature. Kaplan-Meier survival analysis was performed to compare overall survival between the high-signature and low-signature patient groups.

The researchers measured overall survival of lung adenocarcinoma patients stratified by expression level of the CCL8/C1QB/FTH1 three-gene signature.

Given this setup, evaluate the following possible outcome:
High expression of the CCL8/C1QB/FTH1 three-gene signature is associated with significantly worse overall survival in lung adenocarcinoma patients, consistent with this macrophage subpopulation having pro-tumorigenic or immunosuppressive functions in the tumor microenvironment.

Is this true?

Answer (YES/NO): YES